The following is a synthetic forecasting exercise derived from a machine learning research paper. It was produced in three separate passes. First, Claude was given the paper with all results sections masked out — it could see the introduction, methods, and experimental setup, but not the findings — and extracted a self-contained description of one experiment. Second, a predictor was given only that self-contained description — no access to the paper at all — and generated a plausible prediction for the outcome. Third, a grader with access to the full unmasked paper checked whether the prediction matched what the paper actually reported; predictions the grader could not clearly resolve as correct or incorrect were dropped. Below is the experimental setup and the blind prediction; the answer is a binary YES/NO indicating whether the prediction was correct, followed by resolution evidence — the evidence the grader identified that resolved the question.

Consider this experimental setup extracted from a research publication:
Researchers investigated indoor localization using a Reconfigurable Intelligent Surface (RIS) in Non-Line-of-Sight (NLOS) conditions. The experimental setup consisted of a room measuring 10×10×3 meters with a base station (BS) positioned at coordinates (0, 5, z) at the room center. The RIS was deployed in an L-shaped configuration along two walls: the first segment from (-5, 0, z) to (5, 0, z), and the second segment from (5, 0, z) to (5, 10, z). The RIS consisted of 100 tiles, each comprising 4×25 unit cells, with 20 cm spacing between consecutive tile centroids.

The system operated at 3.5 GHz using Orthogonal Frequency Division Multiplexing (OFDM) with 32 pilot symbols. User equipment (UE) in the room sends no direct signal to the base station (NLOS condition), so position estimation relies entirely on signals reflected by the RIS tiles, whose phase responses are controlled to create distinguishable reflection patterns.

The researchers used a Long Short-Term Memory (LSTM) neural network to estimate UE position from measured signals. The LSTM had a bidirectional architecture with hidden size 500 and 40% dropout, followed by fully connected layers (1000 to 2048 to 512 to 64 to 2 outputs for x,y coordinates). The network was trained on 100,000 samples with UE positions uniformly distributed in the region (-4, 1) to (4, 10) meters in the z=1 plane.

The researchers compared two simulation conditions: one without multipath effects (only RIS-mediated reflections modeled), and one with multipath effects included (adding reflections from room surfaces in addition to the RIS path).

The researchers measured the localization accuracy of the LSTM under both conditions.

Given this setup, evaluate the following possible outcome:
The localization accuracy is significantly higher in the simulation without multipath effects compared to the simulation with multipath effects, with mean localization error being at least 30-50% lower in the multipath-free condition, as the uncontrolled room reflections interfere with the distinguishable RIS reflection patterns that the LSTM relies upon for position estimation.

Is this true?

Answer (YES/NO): NO